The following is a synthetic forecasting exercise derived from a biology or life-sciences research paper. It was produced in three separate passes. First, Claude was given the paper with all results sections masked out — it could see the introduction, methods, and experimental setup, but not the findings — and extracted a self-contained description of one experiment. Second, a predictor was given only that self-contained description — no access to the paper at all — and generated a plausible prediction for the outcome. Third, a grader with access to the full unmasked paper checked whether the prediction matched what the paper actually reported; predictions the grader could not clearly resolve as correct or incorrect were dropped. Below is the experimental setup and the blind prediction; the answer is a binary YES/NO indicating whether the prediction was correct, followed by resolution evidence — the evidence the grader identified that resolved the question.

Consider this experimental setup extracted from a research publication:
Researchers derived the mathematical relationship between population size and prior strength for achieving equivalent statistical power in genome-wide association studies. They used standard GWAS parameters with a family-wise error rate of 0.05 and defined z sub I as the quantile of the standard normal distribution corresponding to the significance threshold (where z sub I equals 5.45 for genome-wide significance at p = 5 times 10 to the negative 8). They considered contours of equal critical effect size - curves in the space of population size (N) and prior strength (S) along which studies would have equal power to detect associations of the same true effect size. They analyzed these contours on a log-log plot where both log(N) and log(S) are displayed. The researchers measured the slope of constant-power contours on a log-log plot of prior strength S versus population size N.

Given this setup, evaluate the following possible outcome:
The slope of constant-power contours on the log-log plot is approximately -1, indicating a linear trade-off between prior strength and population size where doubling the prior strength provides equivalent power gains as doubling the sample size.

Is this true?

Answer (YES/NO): NO